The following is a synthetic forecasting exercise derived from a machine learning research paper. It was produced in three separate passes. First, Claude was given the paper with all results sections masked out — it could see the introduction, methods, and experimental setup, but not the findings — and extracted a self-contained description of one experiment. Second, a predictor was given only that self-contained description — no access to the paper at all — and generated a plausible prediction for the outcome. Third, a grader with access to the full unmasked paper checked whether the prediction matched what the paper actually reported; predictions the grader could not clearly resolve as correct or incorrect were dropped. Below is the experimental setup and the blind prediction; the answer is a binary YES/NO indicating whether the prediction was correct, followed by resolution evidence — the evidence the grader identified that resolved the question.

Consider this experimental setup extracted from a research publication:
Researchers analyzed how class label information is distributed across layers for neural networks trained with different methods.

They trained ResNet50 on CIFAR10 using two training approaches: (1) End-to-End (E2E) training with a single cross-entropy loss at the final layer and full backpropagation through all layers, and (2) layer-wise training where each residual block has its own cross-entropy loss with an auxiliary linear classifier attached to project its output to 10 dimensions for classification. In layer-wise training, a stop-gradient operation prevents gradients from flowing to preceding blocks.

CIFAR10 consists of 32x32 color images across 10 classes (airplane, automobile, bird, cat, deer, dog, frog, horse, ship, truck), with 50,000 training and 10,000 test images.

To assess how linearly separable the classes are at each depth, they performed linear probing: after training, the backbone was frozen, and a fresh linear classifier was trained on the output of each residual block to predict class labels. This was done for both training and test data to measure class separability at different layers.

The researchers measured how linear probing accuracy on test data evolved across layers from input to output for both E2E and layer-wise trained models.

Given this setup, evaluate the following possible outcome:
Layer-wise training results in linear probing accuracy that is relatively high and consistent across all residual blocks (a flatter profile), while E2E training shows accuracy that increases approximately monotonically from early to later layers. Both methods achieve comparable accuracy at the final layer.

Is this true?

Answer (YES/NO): NO